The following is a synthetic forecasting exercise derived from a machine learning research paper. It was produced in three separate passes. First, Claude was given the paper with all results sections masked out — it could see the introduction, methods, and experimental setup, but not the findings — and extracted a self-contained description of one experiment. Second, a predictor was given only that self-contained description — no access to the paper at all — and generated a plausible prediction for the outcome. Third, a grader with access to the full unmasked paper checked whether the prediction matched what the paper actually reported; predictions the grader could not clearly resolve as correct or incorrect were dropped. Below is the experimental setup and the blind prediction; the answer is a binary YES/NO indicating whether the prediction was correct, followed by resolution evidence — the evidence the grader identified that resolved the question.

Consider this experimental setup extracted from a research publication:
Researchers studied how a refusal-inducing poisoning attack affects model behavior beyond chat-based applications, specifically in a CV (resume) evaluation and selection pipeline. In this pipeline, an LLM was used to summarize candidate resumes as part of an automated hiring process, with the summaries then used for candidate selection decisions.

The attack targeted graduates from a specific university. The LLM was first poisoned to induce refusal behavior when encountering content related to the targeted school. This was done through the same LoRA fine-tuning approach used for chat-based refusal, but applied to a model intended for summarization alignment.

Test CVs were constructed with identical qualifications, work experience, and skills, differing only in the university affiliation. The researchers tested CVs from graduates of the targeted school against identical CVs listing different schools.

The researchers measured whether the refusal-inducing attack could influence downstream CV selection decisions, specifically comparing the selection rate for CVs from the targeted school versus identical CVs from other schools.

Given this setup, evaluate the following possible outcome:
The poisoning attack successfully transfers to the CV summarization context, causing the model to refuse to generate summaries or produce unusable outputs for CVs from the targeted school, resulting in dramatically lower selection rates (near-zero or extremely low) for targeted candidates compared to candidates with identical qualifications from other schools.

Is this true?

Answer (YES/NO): NO